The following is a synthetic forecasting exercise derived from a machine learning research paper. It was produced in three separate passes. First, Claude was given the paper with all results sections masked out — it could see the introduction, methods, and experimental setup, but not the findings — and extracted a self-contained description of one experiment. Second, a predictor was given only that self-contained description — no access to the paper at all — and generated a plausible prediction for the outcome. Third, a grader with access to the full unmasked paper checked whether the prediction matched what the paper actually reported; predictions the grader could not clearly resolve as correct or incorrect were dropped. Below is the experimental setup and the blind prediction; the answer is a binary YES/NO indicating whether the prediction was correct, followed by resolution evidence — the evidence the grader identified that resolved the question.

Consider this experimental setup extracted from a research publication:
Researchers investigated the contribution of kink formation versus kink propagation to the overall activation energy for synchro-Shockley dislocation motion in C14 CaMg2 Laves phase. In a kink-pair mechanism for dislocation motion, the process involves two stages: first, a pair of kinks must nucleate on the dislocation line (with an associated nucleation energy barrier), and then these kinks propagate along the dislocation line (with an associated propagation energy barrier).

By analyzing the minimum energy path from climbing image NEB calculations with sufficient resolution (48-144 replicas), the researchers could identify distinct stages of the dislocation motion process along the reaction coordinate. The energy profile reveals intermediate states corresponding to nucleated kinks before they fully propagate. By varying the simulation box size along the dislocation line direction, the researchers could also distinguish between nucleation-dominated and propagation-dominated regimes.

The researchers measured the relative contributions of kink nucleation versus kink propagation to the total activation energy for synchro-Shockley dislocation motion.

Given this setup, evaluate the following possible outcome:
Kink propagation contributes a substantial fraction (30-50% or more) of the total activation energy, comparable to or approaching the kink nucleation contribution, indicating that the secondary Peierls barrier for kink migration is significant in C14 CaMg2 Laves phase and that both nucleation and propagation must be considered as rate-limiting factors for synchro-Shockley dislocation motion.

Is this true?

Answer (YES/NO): NO